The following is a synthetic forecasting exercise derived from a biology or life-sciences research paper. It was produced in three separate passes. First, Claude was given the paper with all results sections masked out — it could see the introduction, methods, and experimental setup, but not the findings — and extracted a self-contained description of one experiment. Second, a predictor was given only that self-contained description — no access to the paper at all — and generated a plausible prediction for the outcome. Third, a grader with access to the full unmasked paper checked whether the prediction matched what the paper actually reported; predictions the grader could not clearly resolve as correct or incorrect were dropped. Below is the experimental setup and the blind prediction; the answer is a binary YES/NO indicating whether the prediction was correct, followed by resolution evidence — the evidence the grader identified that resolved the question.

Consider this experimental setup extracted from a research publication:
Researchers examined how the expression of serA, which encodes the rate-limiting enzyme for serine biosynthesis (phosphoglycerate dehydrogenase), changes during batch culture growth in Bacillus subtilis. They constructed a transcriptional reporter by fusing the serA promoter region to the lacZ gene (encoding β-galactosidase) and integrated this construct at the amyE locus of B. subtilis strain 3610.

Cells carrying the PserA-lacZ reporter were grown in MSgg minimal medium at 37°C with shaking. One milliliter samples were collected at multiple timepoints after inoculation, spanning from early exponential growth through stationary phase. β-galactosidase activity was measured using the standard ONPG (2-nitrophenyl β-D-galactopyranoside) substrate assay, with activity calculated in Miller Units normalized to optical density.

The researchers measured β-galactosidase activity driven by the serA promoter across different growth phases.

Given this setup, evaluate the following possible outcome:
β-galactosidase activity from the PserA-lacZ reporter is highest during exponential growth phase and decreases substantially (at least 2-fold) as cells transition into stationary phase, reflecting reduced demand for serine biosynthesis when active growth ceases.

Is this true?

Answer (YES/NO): NO